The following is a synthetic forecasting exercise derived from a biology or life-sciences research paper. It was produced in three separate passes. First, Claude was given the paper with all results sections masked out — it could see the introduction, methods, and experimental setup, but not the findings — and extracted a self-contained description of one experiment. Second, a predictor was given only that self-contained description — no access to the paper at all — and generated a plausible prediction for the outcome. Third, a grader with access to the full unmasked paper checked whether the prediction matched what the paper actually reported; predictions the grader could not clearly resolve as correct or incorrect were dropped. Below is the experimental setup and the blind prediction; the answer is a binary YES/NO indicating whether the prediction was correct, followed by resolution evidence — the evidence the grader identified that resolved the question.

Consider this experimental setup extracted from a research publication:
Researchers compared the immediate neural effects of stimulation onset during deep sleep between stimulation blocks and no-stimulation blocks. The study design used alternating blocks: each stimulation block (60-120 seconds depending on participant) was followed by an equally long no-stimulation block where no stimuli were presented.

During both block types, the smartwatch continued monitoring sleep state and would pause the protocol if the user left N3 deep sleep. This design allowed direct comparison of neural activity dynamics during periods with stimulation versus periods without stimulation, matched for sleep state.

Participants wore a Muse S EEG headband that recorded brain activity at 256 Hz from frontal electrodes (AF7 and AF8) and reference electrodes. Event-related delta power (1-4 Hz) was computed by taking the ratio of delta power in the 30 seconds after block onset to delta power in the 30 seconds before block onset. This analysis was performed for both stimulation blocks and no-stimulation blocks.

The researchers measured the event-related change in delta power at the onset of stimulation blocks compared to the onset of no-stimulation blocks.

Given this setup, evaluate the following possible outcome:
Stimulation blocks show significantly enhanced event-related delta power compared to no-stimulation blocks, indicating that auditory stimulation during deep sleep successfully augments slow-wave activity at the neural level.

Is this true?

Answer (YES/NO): YES